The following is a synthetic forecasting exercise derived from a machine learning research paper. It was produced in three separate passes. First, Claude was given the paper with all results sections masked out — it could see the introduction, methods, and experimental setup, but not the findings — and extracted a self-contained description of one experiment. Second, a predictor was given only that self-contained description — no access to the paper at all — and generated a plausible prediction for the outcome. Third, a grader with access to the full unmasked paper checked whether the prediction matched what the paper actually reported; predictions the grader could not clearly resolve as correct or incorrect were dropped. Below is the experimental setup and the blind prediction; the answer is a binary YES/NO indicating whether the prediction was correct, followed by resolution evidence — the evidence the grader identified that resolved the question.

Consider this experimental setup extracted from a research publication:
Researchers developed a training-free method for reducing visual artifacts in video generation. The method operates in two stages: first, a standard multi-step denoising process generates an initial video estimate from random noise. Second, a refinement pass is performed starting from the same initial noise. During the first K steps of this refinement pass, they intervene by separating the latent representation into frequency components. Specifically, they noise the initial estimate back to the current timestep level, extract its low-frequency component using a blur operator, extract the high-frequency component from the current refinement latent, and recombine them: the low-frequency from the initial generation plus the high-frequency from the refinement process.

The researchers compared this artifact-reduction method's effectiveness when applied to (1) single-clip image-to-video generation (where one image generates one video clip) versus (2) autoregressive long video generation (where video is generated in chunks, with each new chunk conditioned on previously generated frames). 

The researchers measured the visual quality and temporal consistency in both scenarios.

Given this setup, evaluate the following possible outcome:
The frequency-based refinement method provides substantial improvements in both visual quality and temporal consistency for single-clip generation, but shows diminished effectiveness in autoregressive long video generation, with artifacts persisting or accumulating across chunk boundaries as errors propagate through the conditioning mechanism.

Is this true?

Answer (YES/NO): NO